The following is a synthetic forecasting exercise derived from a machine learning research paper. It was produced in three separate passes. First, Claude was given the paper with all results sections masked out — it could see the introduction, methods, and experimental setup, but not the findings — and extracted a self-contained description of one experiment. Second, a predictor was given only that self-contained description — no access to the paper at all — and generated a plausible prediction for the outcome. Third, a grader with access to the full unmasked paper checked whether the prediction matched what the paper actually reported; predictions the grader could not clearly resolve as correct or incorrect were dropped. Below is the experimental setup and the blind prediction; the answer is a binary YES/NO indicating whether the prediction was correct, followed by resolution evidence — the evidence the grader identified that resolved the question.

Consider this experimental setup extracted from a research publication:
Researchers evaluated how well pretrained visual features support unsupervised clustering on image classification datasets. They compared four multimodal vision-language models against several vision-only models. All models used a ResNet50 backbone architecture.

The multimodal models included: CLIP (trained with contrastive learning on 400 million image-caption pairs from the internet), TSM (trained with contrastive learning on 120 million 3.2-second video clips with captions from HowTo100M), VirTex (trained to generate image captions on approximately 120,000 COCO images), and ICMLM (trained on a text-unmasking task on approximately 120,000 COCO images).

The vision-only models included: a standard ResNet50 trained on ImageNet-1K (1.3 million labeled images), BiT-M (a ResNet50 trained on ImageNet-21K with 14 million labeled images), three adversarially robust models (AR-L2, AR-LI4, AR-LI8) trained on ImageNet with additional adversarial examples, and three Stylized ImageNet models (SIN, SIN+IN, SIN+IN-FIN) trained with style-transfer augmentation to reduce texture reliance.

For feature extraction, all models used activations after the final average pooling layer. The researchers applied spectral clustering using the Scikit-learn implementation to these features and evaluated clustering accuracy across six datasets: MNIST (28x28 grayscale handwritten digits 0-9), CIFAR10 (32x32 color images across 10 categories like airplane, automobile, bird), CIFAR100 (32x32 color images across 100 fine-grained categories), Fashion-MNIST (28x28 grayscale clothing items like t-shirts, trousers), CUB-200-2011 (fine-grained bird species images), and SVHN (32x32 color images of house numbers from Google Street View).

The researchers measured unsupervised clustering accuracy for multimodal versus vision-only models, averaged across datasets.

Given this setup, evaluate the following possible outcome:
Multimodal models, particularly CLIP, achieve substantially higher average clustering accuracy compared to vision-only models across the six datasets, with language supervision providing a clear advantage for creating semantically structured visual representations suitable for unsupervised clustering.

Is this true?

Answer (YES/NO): NO